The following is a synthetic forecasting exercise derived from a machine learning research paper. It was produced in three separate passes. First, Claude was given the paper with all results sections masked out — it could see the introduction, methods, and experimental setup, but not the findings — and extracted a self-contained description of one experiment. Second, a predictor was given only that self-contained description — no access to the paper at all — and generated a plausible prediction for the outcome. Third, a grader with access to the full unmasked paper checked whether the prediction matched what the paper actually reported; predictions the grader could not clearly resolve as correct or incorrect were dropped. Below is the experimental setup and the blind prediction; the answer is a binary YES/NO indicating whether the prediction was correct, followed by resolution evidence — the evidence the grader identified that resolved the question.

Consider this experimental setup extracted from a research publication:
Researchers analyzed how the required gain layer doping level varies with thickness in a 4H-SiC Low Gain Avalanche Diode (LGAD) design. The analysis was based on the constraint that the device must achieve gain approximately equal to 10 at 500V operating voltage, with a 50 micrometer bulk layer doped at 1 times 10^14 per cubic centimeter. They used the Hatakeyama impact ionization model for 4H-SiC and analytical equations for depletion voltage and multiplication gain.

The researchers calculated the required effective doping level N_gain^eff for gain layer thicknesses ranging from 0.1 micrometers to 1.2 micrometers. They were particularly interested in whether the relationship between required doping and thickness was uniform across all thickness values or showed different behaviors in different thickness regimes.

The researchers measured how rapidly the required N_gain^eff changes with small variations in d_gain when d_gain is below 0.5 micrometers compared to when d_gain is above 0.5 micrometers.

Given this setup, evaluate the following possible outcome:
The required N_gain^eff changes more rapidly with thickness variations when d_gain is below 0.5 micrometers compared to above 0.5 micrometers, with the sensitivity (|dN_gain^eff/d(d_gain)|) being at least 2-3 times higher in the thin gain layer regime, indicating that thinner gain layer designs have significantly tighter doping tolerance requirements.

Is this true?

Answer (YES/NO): YES